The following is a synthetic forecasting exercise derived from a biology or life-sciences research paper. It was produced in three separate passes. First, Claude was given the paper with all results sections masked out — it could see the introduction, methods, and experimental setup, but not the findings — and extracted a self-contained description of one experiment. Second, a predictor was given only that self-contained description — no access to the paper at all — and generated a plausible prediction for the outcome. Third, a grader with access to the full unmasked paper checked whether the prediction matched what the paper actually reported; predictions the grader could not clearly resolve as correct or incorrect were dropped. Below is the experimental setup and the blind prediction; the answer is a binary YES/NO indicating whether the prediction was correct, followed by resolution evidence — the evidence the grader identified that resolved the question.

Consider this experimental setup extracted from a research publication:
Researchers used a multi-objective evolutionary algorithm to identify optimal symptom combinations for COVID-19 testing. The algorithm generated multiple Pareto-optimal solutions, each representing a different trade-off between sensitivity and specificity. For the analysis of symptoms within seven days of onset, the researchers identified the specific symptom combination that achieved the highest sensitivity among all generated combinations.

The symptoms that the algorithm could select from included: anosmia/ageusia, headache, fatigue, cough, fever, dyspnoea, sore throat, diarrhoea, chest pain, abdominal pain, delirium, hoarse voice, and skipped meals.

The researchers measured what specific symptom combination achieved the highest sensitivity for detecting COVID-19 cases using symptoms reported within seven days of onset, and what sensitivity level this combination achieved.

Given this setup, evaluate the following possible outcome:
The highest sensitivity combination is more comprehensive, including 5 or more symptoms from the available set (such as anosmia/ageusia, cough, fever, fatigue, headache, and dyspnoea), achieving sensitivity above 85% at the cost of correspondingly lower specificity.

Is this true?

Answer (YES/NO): NO